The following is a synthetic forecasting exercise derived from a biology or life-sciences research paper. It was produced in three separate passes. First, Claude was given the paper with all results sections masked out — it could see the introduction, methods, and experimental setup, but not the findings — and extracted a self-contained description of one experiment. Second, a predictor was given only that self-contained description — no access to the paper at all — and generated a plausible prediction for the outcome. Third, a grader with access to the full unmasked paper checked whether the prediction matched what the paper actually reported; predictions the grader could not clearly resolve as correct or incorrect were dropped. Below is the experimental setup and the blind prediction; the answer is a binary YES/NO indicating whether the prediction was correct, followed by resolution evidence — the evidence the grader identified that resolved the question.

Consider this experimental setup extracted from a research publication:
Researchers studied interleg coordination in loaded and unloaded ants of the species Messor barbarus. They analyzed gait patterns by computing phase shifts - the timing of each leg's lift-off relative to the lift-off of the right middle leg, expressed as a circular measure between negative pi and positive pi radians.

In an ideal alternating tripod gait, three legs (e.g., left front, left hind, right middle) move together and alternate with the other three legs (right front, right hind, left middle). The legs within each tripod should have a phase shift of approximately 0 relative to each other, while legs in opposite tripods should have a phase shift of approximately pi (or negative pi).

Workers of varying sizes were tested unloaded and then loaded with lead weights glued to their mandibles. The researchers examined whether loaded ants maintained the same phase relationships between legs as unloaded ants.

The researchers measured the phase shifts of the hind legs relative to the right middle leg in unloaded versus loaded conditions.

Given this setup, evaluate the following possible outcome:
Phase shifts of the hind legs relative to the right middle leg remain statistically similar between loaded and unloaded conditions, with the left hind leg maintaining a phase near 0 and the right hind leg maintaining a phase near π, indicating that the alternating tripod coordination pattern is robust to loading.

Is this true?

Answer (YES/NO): NO